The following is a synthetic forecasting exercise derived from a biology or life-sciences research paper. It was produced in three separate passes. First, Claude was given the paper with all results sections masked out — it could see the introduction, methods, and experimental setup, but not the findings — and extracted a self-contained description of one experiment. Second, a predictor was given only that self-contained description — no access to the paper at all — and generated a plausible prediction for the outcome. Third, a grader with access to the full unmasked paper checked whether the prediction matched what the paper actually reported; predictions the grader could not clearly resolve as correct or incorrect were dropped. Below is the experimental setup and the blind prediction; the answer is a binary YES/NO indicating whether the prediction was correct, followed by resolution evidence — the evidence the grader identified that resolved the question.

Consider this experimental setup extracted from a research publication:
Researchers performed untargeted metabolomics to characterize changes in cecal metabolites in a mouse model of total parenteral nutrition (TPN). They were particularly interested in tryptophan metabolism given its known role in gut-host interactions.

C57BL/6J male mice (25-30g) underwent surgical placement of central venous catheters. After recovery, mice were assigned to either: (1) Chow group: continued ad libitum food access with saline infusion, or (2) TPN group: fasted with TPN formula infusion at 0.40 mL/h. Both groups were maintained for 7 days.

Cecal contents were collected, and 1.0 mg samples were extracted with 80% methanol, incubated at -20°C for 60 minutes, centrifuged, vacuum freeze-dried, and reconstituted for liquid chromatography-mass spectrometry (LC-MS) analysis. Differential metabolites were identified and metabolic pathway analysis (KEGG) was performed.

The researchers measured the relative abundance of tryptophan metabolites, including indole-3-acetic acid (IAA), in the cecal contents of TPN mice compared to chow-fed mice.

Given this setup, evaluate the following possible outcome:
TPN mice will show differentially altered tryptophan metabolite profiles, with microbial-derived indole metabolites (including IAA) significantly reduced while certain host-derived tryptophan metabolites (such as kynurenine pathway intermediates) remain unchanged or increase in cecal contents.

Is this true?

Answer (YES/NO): NO